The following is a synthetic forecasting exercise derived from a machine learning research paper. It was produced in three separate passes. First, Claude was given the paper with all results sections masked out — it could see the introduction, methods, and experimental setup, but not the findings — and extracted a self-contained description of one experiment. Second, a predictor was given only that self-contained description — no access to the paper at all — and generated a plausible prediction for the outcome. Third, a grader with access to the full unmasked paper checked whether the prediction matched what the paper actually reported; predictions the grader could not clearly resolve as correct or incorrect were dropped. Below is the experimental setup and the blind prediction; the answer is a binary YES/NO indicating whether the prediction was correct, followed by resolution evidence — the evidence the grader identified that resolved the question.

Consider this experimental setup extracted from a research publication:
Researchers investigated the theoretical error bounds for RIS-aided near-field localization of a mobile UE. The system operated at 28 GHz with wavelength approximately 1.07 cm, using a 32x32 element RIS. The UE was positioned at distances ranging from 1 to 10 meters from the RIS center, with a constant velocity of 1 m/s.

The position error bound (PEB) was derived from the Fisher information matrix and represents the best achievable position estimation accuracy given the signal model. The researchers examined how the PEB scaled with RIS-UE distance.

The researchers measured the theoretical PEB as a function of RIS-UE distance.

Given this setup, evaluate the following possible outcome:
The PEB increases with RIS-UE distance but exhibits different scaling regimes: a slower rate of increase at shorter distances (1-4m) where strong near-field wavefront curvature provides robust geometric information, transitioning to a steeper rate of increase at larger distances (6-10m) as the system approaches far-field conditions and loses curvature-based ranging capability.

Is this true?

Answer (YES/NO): NO